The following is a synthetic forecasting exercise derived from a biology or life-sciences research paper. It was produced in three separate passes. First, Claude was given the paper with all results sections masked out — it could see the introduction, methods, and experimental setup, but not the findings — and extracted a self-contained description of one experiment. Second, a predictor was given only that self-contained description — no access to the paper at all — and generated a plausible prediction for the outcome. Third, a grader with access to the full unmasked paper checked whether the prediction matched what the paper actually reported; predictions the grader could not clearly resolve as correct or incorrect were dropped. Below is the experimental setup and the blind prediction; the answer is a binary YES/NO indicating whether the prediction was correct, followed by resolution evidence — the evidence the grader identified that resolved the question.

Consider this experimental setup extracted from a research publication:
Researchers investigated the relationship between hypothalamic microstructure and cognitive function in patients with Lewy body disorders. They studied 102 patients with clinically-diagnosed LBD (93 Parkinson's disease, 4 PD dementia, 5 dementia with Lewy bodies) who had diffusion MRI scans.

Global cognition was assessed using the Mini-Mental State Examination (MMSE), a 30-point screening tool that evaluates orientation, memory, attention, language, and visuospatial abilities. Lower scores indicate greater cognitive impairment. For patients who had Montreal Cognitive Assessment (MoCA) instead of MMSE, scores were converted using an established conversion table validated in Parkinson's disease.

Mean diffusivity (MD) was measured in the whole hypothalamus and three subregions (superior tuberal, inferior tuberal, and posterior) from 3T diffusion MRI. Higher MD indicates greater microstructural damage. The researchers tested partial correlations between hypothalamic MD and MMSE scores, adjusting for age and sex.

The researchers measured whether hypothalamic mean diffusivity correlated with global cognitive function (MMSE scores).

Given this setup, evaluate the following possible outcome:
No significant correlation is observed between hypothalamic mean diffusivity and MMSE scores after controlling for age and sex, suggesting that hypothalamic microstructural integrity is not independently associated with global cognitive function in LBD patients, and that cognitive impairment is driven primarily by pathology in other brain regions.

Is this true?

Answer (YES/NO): YES